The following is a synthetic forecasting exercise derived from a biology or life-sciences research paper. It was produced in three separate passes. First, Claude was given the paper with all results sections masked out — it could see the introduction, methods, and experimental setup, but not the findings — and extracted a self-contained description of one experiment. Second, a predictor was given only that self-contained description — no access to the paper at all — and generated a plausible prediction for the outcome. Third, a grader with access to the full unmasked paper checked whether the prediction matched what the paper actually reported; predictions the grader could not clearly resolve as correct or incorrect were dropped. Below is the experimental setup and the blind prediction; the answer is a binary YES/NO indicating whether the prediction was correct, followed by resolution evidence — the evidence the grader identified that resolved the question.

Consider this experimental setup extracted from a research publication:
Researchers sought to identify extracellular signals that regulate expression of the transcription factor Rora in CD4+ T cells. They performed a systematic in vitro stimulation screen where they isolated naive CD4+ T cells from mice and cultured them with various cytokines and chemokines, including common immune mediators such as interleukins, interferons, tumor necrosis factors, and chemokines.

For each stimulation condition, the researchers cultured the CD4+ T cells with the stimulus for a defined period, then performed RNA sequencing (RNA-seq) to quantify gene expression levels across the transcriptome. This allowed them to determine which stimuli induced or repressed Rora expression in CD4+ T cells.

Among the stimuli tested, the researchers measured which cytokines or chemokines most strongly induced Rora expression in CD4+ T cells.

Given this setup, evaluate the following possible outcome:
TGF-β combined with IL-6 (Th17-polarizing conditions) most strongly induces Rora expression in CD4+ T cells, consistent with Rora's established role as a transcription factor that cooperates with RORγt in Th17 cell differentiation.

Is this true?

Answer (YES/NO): NO